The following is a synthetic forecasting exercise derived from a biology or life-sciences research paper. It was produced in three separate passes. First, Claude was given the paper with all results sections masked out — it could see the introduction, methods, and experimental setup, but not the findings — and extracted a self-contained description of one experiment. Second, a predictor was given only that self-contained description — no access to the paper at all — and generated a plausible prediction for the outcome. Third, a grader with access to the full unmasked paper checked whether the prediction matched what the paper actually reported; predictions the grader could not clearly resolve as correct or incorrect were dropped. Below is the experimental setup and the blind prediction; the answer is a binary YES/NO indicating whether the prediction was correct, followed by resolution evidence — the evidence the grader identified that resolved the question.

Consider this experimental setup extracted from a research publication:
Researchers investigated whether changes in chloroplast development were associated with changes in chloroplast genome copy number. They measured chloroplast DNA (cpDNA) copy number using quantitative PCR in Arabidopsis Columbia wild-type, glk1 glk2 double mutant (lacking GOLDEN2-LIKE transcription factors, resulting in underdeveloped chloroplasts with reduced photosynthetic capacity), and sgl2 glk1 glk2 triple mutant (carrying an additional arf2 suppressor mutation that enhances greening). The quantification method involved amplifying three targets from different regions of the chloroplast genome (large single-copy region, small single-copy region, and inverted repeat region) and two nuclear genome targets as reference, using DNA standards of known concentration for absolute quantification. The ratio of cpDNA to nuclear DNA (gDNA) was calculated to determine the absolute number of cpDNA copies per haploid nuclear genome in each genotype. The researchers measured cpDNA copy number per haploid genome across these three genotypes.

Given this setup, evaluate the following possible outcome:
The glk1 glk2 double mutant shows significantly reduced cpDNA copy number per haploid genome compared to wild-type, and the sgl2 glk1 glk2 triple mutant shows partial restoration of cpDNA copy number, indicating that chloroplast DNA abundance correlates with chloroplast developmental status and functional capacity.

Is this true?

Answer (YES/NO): NO